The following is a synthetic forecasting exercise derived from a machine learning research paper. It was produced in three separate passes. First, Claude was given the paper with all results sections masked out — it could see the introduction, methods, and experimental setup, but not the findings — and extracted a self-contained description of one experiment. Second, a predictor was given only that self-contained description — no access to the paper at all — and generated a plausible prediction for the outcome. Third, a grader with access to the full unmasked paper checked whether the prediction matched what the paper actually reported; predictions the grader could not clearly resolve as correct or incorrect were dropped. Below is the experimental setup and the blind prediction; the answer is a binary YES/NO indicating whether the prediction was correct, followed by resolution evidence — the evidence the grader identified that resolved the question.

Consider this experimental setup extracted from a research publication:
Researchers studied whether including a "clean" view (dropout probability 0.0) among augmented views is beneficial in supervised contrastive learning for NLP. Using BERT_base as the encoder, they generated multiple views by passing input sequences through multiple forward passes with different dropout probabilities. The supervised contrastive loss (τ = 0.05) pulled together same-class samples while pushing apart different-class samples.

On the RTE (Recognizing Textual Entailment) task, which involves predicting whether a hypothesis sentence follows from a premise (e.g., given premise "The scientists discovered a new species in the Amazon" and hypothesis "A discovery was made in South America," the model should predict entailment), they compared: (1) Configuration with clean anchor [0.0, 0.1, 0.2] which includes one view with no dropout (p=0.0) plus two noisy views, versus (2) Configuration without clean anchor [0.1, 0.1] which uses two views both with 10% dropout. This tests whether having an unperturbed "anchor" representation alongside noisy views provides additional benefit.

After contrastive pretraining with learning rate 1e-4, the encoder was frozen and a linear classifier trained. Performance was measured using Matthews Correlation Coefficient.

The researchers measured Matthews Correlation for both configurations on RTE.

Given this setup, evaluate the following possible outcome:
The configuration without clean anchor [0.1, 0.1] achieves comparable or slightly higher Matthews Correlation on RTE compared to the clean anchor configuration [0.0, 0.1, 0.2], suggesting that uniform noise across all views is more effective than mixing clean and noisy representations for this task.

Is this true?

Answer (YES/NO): NO